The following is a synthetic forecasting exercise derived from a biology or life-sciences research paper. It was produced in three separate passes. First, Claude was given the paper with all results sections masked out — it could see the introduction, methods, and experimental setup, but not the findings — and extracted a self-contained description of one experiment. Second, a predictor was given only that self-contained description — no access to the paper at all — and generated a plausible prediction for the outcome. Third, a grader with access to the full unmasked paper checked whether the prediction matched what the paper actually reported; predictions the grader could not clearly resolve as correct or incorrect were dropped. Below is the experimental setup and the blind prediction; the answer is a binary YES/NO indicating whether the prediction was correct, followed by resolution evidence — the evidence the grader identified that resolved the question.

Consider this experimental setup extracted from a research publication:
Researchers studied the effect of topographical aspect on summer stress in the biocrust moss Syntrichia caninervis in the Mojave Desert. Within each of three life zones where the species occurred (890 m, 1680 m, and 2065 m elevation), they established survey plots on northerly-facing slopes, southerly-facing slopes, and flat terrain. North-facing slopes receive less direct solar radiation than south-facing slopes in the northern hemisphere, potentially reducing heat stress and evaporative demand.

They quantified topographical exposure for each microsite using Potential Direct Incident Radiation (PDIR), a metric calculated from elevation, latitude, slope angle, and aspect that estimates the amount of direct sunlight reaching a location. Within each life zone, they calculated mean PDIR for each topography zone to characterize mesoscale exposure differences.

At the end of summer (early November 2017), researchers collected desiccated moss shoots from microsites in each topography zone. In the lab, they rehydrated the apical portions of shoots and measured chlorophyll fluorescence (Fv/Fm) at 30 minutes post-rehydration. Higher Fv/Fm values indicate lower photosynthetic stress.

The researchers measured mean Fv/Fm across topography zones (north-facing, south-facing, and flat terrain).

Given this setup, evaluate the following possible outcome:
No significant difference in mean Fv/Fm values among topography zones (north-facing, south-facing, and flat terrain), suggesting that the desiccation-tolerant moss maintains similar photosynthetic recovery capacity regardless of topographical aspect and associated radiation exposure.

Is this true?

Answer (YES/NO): NO